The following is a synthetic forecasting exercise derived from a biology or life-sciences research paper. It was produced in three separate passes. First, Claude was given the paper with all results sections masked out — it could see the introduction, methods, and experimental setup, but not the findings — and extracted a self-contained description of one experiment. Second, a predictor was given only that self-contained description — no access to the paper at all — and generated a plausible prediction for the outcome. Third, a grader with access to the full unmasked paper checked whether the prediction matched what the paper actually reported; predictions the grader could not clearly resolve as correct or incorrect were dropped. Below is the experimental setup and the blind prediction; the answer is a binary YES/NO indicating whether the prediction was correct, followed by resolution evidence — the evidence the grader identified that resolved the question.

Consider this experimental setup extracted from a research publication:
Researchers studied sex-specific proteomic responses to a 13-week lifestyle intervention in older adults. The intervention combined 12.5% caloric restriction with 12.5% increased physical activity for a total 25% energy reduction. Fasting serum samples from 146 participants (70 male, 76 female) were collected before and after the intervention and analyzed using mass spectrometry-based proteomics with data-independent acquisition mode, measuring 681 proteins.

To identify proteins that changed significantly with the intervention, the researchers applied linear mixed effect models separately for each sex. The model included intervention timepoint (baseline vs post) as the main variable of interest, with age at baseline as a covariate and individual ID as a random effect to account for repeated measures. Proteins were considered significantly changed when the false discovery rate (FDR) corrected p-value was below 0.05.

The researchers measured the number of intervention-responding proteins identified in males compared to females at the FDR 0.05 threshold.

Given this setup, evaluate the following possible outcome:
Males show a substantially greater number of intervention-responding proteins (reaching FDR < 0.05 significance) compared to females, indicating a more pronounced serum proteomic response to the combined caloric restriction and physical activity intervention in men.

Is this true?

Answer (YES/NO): NO